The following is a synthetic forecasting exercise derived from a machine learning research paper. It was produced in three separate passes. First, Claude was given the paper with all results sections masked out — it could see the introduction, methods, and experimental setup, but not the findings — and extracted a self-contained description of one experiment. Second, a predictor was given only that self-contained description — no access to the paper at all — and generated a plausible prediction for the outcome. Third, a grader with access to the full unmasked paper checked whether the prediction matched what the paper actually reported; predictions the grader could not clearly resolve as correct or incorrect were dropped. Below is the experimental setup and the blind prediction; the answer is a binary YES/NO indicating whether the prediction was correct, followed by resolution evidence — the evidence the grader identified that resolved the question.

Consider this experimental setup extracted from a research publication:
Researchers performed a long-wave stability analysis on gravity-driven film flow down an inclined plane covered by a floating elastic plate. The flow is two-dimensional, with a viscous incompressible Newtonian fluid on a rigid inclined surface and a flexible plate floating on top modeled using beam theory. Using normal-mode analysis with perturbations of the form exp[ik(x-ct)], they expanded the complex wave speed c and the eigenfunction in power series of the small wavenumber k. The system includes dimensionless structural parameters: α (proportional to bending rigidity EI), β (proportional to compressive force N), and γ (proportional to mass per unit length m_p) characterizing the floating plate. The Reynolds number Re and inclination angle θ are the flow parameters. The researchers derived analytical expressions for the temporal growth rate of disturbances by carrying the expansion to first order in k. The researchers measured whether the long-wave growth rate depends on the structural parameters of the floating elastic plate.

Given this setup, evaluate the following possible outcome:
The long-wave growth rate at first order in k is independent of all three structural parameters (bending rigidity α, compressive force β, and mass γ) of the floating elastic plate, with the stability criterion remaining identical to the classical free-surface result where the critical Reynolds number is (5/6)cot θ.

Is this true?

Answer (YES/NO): NO